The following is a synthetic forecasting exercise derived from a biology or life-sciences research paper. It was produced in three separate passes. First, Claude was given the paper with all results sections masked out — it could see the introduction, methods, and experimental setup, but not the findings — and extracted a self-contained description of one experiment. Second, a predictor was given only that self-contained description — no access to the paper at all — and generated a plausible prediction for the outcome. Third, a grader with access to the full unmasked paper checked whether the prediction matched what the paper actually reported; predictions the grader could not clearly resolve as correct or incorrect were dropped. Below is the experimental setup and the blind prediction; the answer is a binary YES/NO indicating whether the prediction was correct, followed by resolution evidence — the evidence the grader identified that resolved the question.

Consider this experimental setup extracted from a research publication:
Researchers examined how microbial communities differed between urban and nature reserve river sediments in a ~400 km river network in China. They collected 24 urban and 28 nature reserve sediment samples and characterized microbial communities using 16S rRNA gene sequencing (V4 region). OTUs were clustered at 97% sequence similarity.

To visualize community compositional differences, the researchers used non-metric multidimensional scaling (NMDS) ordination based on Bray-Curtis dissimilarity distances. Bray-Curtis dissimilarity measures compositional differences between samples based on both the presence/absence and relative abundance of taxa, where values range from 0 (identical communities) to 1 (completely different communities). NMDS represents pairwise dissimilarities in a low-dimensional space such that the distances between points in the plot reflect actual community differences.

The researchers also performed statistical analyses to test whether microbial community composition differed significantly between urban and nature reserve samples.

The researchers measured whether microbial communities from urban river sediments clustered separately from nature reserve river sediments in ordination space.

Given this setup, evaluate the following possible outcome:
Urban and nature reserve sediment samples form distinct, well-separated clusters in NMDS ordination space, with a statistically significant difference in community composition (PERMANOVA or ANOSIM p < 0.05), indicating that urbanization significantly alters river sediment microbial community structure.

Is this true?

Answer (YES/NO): NO